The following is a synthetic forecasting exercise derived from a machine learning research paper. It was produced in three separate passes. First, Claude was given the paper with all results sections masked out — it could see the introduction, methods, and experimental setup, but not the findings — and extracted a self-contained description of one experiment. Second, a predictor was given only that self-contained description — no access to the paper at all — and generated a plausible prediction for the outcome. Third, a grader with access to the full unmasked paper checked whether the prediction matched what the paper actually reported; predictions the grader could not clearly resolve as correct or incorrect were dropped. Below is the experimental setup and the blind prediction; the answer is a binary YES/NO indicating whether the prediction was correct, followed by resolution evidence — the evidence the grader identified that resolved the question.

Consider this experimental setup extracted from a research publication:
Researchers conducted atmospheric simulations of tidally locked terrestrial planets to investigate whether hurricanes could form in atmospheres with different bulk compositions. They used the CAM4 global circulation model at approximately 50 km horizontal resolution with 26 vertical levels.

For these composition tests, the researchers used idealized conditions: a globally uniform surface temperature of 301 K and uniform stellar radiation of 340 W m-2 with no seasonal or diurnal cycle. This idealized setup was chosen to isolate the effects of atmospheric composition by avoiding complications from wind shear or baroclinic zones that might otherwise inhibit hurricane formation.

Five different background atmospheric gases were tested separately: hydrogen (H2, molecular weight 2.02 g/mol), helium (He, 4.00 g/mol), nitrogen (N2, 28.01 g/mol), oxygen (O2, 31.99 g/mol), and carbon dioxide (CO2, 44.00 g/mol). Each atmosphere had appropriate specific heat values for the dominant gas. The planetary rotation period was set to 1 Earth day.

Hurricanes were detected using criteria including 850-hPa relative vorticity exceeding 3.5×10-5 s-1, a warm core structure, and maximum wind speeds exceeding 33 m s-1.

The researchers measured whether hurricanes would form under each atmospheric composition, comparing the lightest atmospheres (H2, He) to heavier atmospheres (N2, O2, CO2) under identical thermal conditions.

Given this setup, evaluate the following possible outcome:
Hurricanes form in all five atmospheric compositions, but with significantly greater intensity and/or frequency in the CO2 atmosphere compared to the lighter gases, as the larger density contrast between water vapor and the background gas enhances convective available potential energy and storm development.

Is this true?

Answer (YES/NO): NO